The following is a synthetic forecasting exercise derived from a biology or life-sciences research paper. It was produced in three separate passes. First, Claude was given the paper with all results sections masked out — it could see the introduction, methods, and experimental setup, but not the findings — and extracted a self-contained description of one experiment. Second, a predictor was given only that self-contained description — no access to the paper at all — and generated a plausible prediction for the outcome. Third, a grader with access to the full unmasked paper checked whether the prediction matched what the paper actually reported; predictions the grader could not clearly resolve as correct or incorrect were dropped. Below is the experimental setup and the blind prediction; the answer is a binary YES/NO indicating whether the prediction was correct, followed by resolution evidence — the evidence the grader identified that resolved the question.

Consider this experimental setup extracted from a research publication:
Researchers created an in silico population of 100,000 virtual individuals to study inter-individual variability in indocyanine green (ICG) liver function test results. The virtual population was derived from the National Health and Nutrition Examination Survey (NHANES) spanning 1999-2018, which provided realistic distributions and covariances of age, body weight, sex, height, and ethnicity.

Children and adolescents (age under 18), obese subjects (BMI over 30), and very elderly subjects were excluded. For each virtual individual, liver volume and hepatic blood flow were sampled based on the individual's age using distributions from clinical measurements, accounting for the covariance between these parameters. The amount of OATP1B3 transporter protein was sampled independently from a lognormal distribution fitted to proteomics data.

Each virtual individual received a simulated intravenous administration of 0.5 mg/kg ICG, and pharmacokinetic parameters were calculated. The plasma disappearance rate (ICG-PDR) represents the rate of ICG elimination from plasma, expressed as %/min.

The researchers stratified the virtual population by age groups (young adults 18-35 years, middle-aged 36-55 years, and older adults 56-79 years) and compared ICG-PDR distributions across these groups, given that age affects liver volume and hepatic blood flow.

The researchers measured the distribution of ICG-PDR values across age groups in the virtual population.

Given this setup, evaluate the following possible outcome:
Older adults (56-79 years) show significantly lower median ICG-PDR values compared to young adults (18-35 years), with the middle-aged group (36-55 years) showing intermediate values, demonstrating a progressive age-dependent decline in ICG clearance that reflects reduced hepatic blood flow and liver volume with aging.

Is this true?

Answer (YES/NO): YES